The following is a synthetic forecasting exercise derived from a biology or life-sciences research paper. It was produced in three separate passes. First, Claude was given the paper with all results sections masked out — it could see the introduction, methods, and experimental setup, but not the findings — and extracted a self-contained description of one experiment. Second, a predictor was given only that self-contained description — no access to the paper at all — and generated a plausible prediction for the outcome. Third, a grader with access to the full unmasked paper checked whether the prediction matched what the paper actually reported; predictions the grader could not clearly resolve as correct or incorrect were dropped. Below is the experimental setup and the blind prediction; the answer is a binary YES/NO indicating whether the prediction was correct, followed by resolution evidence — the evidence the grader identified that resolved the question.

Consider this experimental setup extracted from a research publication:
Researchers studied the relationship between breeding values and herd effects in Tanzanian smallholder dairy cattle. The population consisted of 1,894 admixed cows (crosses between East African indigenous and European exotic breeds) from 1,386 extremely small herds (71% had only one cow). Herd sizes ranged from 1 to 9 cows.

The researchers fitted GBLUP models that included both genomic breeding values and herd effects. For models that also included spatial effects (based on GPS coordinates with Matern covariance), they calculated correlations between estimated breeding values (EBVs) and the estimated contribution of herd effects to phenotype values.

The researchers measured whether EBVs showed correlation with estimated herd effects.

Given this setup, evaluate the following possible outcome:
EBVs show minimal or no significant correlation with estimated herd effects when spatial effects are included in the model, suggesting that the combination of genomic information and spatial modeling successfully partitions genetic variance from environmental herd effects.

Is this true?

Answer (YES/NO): NO